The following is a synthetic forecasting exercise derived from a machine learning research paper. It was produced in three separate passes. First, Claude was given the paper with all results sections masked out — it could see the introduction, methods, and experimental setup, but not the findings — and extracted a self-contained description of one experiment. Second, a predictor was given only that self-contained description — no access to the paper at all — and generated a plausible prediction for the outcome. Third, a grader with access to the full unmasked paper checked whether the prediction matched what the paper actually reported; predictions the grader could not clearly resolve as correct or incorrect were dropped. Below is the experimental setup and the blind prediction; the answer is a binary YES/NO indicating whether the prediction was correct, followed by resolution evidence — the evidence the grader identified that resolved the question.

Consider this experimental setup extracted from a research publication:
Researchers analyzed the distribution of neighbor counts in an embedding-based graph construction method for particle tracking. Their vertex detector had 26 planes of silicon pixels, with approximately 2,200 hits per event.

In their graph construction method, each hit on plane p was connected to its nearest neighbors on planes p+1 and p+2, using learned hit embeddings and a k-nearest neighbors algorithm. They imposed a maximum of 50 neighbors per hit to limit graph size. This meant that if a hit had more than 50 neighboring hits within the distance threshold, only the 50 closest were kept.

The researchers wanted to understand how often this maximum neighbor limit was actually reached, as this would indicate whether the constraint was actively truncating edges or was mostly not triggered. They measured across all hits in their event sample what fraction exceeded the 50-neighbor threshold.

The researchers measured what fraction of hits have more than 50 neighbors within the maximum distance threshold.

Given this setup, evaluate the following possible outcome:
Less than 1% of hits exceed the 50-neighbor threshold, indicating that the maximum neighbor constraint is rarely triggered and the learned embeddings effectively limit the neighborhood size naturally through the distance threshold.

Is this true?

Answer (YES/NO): YES